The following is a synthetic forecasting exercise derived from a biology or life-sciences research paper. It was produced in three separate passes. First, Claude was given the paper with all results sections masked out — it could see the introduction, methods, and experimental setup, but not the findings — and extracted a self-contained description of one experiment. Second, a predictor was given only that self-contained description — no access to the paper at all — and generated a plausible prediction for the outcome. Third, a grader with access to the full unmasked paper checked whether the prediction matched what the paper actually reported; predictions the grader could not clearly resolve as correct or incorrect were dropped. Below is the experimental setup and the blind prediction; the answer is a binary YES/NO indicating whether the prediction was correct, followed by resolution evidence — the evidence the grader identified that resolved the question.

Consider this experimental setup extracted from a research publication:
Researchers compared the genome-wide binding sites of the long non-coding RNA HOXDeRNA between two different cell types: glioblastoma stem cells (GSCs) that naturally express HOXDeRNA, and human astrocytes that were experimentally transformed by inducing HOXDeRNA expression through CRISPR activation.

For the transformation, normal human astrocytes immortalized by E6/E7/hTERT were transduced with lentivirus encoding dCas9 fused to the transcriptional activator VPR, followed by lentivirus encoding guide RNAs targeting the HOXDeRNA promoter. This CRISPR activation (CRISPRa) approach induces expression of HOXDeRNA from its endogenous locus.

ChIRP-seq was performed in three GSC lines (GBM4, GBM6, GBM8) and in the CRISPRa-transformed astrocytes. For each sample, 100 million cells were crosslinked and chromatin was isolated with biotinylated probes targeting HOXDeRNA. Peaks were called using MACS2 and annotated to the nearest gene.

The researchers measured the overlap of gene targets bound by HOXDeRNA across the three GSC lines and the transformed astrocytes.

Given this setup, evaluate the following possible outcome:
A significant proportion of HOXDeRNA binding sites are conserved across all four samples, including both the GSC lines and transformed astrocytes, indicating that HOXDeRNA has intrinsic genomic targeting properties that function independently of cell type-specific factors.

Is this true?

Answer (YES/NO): YES